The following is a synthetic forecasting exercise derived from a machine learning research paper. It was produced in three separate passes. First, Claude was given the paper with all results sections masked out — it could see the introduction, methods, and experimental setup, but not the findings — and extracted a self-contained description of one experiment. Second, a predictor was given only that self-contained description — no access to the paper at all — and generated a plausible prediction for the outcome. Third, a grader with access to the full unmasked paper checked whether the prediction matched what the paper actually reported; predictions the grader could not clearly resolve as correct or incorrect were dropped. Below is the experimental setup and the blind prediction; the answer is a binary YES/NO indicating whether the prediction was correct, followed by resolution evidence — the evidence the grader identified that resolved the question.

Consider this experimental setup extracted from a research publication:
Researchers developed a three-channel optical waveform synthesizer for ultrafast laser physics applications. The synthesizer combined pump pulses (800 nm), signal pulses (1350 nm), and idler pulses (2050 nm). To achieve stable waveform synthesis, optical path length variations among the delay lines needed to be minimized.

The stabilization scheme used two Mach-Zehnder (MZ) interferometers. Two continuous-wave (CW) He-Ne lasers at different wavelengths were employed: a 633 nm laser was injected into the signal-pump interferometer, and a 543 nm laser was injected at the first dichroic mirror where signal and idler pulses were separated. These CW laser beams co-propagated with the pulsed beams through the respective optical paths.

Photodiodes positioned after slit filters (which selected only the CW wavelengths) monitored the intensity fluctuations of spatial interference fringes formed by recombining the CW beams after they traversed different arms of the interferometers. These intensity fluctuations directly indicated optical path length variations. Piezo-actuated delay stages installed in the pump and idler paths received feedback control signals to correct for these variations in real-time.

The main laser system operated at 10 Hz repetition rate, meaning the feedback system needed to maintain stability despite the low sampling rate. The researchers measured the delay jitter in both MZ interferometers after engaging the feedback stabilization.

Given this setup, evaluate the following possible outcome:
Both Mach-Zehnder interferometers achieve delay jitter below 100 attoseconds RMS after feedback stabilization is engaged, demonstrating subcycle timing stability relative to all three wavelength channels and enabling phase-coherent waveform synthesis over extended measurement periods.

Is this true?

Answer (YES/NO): YES